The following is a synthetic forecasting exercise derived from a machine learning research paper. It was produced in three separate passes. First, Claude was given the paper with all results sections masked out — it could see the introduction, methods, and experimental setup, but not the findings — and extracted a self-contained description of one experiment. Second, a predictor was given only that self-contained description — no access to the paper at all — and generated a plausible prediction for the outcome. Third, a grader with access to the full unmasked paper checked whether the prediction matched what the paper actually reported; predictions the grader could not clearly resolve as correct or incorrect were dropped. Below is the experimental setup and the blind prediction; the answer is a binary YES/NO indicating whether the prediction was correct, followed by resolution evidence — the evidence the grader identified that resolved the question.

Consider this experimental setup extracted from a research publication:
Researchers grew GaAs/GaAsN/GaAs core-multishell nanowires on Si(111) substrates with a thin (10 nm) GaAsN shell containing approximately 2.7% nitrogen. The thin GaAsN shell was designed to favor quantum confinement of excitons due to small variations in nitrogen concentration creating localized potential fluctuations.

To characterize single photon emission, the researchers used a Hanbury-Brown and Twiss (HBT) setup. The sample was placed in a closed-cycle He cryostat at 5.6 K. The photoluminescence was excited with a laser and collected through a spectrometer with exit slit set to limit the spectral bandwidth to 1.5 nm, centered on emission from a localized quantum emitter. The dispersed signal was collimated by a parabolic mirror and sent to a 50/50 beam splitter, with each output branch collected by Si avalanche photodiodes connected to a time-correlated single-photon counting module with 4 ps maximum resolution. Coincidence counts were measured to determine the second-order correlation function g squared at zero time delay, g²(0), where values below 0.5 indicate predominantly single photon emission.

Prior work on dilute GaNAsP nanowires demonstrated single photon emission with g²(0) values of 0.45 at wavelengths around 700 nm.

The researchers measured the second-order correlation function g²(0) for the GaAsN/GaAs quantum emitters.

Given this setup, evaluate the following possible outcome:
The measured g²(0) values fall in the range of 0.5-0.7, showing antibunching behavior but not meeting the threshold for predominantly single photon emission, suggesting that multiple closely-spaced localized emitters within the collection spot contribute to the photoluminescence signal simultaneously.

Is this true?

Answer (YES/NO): NO